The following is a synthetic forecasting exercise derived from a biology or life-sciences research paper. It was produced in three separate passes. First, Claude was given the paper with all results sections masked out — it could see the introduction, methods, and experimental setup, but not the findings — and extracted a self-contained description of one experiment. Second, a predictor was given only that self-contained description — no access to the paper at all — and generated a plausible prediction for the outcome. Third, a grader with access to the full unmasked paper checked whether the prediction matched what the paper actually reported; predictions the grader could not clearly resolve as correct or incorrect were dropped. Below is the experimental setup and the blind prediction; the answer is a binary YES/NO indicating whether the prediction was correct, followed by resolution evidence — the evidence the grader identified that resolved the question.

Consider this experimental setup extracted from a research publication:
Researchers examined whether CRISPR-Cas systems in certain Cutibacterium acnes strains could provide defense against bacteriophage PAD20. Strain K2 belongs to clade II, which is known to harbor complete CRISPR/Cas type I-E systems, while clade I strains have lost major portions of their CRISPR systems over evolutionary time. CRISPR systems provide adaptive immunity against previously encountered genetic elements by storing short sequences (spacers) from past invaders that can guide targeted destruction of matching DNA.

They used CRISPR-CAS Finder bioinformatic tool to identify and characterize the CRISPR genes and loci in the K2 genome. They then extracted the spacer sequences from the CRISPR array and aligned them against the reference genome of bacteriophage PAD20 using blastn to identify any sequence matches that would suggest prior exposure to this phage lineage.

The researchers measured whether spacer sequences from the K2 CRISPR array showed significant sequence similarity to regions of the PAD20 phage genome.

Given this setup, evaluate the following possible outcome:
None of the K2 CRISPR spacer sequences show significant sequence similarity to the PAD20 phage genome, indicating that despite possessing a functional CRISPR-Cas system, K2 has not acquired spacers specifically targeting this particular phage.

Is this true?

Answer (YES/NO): NO